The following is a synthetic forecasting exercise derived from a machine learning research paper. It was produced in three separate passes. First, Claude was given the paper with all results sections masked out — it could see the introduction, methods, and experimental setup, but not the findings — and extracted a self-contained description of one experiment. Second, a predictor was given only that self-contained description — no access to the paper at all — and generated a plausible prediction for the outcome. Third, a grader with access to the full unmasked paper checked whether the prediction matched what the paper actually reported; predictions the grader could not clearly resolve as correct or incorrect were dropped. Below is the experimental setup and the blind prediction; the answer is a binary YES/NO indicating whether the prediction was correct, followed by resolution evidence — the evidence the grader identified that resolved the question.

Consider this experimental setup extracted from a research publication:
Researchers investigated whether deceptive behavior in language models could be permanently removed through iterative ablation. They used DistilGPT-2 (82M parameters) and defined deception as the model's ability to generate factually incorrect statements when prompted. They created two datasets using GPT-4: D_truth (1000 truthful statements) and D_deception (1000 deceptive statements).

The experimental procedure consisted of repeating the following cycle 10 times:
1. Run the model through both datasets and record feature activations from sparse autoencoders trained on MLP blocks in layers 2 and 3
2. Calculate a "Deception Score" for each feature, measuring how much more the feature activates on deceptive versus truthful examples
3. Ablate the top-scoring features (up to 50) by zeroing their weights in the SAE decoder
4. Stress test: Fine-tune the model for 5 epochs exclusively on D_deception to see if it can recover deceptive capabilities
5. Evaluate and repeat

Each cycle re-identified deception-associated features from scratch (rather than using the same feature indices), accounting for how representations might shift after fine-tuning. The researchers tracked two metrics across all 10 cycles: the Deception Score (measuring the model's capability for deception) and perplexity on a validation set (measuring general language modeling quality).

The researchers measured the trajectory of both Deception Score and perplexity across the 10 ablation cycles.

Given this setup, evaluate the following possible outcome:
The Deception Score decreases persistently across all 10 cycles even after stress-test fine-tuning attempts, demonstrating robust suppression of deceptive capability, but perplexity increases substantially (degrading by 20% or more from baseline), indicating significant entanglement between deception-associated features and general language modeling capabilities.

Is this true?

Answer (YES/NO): NO